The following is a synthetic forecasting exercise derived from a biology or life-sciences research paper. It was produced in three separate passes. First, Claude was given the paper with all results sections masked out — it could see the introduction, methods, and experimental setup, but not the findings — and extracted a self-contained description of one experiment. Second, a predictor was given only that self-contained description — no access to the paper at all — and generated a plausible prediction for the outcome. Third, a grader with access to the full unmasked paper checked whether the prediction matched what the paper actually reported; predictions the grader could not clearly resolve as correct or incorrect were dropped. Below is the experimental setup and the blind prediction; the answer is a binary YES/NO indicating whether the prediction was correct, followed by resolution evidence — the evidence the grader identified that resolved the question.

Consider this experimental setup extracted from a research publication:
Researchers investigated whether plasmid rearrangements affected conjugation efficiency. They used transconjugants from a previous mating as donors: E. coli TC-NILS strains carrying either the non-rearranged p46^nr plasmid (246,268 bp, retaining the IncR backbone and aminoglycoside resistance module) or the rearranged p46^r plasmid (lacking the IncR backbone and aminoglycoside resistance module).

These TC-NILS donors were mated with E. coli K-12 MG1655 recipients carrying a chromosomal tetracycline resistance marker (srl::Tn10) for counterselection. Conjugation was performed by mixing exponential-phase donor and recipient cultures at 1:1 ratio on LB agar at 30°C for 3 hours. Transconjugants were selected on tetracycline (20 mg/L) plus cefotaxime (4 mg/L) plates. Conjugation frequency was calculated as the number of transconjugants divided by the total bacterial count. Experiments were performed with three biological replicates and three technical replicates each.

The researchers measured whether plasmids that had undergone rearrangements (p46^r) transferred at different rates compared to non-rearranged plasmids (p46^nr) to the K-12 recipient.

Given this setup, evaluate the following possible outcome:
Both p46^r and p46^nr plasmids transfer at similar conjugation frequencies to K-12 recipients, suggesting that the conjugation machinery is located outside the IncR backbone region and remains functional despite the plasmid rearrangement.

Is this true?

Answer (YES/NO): NO